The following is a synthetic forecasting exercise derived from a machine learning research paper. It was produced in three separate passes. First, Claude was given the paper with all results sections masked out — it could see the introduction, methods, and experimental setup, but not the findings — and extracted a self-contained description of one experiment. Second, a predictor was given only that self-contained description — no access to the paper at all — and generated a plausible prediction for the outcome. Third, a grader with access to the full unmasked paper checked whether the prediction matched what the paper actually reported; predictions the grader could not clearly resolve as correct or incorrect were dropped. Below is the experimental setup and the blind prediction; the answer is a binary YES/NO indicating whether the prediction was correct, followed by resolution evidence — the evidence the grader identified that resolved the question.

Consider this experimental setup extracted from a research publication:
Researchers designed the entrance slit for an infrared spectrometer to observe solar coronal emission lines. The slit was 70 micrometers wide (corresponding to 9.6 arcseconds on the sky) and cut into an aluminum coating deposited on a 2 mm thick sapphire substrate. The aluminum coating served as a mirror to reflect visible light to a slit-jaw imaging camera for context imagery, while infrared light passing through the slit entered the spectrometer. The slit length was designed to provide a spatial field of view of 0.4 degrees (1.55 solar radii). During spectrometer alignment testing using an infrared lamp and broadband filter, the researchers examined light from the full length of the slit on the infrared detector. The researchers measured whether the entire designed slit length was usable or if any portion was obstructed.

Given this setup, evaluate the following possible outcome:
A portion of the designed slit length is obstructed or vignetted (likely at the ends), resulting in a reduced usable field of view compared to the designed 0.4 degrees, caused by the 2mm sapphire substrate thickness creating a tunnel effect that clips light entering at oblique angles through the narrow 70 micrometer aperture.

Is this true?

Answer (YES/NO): NO